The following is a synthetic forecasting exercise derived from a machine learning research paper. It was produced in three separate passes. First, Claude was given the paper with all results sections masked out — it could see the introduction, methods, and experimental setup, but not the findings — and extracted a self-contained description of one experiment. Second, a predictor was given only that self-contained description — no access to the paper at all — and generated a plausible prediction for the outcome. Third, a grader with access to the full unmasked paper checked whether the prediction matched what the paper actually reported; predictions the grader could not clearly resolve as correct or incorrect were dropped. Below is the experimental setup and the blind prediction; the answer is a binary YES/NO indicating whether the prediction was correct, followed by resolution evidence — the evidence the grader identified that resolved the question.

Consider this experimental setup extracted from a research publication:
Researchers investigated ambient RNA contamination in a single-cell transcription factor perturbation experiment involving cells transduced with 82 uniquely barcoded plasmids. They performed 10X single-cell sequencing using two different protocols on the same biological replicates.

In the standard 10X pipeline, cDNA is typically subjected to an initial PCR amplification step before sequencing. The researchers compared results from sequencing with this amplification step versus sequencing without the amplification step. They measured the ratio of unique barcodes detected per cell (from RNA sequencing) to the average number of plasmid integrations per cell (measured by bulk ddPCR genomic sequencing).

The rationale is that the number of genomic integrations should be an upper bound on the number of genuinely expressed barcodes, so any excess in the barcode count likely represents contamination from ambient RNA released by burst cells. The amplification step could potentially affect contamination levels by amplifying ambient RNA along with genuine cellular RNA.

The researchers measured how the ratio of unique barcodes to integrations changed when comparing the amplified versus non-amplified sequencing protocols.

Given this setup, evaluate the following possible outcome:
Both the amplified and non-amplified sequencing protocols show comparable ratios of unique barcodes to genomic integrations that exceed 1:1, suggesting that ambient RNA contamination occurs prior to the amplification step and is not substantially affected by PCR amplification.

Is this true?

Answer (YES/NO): NO